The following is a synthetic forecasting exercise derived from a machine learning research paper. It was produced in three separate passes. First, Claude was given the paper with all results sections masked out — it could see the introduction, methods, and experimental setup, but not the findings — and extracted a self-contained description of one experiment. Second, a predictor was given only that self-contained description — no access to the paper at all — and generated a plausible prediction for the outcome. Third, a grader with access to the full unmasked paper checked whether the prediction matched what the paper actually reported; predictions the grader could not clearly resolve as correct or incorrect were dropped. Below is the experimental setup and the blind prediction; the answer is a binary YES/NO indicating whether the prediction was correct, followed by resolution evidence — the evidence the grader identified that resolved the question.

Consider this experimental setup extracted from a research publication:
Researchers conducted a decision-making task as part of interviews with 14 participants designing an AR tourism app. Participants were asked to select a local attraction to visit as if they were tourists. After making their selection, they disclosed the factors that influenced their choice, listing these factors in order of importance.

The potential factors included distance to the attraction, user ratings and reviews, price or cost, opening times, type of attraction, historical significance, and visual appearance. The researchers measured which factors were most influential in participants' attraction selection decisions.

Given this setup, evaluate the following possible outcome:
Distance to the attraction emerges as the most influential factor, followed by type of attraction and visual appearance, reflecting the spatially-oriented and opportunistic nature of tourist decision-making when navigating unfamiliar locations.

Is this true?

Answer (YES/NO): NO